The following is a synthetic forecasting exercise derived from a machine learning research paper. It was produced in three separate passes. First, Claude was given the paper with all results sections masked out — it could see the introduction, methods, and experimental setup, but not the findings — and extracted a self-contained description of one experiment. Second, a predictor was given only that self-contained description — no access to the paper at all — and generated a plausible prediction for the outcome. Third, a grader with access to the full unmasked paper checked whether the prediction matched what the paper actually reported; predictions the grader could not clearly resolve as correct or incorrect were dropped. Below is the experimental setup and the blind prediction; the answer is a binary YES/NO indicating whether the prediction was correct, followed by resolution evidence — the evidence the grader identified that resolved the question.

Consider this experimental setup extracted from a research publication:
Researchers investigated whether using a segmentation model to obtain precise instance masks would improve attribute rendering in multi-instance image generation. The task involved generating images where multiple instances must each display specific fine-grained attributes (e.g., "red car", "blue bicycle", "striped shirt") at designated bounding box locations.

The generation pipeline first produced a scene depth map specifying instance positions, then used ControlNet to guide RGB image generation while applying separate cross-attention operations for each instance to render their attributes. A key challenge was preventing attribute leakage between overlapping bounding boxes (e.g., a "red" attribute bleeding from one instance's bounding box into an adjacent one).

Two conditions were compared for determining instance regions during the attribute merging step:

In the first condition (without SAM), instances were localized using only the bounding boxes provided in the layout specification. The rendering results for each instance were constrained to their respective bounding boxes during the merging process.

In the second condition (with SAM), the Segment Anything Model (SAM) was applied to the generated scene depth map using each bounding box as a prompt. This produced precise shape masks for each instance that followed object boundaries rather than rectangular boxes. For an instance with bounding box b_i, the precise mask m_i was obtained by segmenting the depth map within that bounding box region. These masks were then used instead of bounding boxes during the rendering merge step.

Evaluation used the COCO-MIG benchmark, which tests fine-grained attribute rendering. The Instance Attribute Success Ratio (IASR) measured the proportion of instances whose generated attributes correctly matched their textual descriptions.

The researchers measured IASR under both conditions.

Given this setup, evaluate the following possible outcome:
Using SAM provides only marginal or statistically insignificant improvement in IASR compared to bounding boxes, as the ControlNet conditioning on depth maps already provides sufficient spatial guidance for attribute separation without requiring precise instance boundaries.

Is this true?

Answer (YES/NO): NO